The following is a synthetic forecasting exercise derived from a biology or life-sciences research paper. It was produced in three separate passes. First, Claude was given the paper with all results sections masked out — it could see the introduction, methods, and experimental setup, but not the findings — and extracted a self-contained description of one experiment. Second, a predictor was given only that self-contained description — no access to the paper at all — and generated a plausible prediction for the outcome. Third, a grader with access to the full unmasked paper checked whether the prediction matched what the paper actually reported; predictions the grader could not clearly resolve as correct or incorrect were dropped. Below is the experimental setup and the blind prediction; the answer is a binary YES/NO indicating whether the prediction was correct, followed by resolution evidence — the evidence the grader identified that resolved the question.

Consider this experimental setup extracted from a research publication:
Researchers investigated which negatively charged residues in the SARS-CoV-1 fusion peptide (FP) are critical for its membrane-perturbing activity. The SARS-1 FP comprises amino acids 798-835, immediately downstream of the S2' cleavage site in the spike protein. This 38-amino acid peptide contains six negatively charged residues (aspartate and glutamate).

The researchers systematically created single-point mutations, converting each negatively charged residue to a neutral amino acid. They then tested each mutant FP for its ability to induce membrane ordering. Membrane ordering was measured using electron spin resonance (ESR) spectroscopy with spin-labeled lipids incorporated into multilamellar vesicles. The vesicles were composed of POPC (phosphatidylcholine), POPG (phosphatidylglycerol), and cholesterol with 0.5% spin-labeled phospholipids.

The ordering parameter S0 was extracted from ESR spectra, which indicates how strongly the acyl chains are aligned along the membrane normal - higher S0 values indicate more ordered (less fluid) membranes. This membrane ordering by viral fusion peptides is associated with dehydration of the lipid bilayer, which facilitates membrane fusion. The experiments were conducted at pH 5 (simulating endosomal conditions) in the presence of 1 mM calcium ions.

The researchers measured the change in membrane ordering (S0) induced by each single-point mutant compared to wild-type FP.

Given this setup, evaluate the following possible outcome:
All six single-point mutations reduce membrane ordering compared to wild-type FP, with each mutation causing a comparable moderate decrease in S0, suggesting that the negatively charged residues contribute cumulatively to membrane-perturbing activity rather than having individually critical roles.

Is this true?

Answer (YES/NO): NO